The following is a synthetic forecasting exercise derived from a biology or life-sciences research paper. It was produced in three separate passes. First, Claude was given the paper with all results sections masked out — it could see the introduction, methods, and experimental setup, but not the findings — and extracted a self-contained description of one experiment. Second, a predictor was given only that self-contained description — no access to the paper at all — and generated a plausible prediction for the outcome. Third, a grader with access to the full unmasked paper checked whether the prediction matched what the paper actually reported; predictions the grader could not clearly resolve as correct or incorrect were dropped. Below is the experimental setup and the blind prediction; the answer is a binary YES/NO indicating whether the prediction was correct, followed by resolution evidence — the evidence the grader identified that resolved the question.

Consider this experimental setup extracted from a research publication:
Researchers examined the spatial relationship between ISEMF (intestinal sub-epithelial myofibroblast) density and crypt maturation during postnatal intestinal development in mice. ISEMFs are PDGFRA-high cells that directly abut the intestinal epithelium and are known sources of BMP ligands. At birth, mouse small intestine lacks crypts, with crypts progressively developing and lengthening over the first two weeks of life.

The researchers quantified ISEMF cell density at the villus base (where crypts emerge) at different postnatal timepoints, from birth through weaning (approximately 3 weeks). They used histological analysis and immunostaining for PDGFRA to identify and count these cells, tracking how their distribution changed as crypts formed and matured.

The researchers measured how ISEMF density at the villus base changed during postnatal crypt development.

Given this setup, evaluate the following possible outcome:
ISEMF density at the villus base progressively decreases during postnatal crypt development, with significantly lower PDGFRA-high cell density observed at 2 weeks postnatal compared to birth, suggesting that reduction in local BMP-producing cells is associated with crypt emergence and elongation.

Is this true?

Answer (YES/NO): NO